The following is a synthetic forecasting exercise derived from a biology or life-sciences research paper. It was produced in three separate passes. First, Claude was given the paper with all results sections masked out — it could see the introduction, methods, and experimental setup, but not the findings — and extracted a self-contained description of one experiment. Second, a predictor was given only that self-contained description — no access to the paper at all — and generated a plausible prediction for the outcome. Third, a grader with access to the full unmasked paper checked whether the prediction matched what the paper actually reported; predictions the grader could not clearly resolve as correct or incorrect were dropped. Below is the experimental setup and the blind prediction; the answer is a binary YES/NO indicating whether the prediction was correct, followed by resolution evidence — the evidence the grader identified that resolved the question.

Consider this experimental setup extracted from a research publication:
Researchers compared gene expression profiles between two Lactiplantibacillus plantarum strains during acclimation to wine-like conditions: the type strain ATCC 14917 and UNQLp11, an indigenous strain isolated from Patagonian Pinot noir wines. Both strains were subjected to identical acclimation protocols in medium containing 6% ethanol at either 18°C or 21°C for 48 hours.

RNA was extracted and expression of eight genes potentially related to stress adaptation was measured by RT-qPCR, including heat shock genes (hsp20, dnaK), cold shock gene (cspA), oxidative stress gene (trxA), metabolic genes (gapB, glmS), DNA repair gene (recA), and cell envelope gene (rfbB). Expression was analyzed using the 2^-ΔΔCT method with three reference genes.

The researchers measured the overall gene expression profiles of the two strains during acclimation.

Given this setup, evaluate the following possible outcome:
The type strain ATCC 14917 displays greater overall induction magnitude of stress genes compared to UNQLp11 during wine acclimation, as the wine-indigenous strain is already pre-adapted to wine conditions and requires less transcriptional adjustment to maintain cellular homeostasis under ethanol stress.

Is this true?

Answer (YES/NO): NO